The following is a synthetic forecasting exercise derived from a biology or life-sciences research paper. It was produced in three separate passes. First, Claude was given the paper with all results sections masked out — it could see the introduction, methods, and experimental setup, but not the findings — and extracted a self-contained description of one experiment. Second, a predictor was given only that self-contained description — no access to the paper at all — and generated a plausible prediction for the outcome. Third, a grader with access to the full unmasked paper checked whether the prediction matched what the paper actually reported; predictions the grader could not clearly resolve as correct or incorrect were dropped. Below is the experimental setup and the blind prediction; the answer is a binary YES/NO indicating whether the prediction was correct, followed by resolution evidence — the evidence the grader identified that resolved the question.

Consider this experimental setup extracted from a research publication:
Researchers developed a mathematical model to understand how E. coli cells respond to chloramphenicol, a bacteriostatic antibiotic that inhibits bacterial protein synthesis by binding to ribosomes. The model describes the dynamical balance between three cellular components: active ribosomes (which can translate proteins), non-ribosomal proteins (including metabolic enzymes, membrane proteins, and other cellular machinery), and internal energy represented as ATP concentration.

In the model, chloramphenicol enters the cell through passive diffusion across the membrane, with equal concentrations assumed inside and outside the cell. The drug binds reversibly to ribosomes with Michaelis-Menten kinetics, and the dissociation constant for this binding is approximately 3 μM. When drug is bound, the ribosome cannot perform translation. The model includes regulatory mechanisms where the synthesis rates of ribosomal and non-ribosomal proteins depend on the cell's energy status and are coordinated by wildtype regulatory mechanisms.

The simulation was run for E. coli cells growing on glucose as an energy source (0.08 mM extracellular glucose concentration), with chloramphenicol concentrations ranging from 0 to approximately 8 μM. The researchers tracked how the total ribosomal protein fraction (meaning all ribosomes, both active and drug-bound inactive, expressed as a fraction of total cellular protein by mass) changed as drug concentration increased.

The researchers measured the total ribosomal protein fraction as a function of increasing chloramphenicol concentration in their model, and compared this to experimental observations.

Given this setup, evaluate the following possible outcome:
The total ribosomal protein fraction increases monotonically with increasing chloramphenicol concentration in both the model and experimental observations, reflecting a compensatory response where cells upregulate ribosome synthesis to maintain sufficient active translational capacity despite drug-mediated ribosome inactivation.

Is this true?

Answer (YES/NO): YES